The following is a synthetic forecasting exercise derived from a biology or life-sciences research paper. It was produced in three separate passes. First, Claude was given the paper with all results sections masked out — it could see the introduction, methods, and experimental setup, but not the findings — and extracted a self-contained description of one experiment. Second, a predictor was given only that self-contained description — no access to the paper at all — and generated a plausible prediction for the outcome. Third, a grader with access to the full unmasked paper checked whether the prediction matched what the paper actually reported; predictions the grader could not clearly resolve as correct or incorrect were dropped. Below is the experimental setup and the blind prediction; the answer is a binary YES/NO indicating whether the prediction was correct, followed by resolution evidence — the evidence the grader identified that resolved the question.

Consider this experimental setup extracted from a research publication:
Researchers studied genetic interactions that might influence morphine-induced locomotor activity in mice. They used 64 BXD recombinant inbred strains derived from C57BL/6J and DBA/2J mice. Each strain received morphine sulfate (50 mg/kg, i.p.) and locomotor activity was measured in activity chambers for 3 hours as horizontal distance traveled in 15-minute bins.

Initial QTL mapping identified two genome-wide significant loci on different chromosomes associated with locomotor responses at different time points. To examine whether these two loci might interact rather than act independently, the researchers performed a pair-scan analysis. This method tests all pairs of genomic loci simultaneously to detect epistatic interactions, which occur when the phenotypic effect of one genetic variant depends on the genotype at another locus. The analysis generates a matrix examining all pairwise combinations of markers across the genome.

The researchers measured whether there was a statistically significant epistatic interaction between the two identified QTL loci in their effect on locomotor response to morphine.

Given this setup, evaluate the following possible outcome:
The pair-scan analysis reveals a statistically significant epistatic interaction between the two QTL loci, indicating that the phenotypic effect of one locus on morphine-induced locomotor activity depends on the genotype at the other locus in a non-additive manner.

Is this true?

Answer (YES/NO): YES